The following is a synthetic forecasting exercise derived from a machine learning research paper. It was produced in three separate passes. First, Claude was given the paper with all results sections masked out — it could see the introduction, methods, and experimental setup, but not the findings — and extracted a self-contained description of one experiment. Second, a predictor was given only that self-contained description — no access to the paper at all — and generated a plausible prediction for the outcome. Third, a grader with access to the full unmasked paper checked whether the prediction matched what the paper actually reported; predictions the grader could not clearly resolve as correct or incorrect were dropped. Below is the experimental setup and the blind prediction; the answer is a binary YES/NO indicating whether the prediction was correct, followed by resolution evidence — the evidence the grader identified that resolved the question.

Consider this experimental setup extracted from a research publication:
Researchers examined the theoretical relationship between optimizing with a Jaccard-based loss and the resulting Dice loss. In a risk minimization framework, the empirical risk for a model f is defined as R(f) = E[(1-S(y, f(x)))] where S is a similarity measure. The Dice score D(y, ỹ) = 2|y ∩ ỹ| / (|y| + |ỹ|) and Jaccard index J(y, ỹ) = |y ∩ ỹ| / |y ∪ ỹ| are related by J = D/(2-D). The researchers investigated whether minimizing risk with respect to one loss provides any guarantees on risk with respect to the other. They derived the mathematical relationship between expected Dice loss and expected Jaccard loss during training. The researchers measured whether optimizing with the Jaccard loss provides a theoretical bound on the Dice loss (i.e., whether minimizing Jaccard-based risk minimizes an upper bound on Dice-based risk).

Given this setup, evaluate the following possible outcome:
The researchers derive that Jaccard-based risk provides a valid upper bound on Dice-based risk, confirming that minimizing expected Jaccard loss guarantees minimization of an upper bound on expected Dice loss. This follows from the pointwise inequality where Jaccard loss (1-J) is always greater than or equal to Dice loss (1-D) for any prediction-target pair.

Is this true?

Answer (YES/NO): YES